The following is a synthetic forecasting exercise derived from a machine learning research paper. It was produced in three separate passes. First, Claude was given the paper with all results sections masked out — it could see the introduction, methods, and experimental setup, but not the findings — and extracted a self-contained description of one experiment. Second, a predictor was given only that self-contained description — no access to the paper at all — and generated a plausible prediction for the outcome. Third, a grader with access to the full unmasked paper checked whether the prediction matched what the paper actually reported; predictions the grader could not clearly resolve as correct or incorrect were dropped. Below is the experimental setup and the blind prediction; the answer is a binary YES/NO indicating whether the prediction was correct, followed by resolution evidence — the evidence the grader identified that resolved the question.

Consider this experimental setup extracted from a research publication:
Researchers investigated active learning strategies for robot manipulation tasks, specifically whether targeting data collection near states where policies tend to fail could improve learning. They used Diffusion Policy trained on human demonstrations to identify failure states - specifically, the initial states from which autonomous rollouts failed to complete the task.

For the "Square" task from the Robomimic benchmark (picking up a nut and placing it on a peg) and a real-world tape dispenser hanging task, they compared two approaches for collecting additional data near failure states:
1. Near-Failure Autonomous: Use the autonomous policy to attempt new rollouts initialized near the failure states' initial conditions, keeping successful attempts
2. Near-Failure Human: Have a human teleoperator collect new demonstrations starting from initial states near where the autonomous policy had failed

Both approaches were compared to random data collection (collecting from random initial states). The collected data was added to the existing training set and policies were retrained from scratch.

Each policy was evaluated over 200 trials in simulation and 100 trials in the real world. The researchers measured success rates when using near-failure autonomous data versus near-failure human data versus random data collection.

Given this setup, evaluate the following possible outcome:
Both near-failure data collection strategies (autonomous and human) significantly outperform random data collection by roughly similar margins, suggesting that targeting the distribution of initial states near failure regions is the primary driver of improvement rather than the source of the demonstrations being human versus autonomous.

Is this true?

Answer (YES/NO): NO